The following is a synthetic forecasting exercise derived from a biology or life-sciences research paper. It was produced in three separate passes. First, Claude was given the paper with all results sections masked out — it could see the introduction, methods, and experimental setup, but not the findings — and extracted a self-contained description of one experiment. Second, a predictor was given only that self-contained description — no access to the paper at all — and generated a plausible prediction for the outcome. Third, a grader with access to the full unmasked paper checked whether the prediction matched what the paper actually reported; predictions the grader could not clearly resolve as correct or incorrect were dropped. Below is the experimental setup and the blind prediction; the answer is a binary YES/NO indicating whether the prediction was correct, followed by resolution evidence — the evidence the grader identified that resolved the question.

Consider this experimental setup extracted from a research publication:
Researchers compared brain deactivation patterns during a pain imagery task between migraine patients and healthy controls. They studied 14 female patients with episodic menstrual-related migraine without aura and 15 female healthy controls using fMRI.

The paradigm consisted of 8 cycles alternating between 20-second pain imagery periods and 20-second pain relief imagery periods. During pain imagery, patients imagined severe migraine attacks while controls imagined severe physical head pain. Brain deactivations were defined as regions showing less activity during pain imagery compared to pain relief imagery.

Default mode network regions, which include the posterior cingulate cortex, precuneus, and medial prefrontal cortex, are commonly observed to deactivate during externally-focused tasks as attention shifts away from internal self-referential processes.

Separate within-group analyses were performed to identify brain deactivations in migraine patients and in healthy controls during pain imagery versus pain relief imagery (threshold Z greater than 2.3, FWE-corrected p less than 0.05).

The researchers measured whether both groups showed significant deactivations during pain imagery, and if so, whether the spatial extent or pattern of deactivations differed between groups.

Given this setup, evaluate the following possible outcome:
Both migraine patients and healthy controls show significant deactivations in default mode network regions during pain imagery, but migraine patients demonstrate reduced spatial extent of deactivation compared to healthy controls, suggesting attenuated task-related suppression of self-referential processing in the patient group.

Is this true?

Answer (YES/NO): NO